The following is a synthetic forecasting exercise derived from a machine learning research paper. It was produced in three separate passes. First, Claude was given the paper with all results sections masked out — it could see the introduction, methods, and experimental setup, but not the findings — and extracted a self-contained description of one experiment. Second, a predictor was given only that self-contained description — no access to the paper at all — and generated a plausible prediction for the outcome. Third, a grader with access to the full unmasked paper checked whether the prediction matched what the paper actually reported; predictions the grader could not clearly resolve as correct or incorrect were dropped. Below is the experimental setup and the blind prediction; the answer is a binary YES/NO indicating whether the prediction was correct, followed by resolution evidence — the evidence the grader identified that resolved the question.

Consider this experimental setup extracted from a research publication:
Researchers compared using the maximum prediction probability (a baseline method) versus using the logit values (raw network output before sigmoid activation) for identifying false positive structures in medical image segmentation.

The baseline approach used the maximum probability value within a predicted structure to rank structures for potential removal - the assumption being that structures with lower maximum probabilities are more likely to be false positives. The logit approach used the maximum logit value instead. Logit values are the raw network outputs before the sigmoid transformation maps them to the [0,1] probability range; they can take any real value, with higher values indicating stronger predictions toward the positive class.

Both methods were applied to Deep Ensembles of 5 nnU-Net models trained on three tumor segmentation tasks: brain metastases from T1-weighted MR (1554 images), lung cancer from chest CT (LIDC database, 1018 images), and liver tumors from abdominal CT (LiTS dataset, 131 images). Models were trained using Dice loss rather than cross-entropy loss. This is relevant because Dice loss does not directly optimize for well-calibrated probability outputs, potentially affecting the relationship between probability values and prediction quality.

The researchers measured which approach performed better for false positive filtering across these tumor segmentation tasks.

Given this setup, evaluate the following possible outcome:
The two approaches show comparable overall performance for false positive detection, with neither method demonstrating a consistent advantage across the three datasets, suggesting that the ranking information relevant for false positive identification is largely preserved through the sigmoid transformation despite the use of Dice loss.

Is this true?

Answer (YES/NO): YES